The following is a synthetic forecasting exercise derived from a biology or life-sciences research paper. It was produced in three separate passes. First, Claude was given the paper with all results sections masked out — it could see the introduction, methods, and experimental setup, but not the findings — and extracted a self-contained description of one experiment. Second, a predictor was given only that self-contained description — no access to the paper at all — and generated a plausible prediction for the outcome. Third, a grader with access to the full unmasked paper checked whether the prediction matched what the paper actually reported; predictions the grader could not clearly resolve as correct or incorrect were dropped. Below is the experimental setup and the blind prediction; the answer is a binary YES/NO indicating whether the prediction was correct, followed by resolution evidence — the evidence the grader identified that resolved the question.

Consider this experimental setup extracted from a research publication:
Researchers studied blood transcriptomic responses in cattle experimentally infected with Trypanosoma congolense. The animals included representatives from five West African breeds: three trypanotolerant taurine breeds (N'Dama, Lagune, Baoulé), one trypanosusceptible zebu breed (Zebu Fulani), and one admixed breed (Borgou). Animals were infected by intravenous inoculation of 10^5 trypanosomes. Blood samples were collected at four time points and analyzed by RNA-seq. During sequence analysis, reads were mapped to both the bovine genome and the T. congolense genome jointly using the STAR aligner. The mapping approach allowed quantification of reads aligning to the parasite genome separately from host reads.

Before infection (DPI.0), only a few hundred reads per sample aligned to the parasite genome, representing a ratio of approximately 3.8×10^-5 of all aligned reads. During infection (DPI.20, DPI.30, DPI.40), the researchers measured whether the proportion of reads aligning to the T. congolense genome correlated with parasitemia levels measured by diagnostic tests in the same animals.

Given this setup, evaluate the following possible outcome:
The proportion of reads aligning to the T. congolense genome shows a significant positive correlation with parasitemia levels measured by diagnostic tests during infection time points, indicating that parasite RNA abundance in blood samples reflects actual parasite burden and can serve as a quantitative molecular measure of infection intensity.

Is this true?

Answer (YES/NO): YES